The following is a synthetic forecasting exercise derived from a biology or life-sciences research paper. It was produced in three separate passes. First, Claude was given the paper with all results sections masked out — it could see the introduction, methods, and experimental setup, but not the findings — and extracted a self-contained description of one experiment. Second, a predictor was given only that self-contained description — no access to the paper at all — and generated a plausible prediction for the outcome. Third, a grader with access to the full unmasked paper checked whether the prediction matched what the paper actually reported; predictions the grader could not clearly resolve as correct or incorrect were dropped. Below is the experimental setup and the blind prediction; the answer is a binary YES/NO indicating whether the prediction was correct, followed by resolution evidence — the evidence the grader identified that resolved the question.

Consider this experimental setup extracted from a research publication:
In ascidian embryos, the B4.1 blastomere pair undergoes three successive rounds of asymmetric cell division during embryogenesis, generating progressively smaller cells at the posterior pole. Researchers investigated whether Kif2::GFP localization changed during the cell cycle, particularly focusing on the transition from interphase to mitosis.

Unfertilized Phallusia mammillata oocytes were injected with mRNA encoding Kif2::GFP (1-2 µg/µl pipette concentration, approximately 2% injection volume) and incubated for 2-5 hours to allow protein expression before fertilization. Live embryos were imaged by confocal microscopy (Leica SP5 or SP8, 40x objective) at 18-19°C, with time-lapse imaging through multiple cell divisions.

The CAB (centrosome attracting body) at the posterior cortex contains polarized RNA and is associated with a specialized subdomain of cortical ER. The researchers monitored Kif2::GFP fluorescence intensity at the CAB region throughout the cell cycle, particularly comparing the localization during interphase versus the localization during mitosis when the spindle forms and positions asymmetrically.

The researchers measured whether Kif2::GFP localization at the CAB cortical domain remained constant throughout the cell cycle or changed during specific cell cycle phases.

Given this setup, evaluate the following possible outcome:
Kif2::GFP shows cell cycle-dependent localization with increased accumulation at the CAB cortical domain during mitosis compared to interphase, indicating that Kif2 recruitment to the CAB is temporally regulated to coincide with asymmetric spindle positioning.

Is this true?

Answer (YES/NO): NO